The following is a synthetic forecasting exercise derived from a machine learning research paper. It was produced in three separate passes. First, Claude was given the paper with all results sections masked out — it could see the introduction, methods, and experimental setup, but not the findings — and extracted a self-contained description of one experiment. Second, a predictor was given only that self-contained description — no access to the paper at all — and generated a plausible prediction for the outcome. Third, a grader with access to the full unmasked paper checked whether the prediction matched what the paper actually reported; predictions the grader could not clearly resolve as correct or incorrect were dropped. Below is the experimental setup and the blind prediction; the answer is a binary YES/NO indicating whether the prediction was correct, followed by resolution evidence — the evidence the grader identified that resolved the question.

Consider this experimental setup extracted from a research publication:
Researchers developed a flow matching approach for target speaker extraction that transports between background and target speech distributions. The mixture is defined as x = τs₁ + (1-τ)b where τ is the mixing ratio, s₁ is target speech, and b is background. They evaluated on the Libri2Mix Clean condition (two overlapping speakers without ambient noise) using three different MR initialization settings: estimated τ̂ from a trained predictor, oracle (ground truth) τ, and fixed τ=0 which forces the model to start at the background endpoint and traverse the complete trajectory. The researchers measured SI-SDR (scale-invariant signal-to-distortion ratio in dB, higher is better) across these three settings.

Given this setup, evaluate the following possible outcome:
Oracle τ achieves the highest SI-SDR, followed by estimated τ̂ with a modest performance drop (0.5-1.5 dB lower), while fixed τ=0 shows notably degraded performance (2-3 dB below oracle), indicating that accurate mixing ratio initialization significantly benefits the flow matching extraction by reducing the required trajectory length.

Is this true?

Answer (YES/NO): NO